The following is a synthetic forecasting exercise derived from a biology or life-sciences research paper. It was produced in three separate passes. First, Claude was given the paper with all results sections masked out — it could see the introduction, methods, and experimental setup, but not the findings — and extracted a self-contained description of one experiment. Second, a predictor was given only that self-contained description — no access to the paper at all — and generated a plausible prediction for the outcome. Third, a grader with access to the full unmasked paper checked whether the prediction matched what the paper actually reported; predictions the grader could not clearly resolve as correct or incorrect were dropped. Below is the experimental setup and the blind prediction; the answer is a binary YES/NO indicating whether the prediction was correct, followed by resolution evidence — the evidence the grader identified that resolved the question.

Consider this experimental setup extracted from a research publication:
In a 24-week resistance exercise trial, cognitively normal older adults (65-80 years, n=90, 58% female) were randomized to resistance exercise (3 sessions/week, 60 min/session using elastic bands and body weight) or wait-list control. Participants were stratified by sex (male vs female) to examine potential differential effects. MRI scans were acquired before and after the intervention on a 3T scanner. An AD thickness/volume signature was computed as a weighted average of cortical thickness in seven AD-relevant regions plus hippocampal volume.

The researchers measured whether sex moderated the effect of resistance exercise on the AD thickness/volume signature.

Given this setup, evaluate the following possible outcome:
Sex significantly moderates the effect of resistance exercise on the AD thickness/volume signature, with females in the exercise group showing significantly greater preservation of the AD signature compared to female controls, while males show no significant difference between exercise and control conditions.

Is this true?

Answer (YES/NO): NO